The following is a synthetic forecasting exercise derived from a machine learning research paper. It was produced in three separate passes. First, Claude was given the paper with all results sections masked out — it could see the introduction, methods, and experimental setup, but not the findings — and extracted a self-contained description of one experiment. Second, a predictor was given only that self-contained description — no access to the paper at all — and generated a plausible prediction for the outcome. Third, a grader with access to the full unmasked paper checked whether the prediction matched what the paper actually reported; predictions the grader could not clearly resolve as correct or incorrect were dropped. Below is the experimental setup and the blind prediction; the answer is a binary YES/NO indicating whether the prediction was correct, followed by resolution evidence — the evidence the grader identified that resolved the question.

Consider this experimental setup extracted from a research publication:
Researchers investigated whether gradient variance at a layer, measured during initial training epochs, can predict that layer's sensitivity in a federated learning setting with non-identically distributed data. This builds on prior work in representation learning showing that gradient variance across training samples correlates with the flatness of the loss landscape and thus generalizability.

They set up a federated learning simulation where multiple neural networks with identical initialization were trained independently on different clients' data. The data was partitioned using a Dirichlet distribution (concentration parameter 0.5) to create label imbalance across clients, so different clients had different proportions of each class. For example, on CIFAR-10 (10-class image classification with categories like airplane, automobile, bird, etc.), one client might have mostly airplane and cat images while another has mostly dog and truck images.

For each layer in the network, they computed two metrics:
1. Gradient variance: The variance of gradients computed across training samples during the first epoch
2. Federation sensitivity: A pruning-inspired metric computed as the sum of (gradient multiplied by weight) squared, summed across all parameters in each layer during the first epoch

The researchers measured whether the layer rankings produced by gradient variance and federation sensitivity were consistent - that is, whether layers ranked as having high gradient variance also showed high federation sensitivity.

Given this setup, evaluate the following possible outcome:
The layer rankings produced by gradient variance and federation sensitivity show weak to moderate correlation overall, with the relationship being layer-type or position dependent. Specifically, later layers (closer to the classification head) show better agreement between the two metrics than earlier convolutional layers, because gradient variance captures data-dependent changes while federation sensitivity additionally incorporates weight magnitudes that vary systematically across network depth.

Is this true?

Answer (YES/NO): NO